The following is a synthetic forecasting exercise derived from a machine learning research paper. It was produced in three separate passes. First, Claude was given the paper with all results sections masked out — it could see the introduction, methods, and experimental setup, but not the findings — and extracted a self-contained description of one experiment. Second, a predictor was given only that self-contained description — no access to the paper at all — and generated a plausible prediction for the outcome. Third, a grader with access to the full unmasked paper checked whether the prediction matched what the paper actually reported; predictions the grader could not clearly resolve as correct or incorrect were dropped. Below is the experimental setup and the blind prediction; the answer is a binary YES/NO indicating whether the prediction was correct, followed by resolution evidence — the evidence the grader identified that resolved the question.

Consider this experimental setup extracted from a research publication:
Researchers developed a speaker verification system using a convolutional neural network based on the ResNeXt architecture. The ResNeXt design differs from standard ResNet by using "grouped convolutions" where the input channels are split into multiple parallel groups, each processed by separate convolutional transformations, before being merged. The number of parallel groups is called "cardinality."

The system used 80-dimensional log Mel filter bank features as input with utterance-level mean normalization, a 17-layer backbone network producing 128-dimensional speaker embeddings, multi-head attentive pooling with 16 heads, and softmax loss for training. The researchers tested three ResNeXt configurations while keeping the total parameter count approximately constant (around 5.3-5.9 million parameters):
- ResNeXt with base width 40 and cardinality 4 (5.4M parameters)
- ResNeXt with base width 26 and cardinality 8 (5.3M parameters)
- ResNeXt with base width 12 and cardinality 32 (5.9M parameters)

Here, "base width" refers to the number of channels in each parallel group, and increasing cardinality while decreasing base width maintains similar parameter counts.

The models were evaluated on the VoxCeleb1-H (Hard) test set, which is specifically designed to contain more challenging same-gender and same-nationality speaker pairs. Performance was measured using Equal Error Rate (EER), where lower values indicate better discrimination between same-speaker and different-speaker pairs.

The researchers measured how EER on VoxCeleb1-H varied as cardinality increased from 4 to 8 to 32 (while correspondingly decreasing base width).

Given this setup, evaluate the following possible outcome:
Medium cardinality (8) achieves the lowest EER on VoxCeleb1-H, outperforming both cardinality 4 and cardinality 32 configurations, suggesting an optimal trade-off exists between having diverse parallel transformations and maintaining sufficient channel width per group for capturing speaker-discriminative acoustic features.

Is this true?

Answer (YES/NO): NO